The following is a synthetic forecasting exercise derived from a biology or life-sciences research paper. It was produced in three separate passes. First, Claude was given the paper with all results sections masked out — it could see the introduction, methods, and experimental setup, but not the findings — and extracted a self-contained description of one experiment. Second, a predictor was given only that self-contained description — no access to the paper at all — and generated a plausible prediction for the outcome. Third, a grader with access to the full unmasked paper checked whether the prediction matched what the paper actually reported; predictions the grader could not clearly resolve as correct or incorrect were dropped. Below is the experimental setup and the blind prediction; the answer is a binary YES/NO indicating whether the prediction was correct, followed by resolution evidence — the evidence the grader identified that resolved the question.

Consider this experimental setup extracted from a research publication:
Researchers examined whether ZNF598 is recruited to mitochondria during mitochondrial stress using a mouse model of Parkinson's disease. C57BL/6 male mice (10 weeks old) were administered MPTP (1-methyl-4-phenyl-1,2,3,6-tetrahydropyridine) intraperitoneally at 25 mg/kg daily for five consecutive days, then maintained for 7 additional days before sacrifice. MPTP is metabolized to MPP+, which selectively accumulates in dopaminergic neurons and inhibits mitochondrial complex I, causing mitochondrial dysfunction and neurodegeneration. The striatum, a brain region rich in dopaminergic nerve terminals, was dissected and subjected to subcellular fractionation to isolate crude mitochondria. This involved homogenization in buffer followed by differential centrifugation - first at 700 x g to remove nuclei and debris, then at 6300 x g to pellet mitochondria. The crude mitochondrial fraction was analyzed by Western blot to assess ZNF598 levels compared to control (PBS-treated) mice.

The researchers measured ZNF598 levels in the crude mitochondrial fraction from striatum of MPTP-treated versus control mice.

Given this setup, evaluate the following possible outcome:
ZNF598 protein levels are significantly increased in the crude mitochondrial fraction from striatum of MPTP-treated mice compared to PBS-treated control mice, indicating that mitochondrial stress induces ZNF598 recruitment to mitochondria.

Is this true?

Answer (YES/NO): NO